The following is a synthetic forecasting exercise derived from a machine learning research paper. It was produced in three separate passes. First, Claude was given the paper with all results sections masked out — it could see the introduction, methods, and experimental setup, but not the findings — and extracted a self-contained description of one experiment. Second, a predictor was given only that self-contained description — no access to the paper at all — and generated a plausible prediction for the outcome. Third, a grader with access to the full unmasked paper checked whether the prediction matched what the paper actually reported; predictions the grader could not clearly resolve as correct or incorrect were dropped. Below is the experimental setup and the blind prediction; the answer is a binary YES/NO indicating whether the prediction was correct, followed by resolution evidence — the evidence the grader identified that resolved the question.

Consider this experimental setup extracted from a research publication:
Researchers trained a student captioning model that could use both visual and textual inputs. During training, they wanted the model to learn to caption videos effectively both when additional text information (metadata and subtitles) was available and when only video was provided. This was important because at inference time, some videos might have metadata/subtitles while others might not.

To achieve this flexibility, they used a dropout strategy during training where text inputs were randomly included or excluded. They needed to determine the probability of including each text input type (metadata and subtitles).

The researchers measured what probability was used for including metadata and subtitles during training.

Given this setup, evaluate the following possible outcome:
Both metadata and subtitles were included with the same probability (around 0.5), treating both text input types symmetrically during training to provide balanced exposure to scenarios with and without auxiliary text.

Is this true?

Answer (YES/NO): YES